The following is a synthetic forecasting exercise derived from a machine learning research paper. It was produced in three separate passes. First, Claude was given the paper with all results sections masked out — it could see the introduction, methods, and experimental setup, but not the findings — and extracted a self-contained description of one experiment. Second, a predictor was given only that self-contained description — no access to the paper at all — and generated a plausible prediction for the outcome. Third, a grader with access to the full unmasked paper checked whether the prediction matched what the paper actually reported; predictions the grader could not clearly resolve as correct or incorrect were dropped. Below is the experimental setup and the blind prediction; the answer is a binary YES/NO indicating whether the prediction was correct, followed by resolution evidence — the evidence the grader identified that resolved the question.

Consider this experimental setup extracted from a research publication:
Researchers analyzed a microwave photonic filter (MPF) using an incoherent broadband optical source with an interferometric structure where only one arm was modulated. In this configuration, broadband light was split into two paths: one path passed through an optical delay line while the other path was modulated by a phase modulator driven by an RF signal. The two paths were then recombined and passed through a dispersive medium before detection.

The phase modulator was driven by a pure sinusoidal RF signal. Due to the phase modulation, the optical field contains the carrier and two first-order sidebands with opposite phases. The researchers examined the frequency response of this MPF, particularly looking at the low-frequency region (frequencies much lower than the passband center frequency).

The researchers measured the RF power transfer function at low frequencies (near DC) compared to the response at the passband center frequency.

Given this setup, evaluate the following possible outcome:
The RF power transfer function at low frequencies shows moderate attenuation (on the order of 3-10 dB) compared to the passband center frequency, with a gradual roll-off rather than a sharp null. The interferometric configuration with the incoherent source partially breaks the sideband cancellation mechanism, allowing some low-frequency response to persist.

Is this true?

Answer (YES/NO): NO